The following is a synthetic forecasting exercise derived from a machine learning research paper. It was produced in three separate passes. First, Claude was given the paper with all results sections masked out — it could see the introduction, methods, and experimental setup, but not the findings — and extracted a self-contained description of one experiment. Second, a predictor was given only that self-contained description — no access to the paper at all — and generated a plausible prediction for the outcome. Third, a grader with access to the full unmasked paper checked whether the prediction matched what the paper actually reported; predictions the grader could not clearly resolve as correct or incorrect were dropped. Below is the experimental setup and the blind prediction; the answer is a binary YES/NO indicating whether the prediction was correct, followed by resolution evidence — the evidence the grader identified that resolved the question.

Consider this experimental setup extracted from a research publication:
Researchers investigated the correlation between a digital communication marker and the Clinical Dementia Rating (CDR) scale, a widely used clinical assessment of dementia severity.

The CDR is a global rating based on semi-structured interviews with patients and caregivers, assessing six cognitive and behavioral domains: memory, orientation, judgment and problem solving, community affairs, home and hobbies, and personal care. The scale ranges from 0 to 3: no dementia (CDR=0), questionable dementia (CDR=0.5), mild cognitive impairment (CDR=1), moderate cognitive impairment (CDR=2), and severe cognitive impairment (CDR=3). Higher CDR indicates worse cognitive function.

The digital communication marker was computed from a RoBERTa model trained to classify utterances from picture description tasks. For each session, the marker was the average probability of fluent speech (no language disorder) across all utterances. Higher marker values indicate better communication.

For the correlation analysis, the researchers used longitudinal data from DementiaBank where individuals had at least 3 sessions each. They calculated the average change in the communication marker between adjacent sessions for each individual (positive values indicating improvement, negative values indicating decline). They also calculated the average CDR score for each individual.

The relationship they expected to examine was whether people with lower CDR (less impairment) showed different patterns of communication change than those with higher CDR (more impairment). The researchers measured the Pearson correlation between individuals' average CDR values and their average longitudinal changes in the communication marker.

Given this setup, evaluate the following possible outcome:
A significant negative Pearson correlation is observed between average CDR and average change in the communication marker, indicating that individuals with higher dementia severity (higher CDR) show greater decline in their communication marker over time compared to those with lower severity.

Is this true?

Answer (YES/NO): NO